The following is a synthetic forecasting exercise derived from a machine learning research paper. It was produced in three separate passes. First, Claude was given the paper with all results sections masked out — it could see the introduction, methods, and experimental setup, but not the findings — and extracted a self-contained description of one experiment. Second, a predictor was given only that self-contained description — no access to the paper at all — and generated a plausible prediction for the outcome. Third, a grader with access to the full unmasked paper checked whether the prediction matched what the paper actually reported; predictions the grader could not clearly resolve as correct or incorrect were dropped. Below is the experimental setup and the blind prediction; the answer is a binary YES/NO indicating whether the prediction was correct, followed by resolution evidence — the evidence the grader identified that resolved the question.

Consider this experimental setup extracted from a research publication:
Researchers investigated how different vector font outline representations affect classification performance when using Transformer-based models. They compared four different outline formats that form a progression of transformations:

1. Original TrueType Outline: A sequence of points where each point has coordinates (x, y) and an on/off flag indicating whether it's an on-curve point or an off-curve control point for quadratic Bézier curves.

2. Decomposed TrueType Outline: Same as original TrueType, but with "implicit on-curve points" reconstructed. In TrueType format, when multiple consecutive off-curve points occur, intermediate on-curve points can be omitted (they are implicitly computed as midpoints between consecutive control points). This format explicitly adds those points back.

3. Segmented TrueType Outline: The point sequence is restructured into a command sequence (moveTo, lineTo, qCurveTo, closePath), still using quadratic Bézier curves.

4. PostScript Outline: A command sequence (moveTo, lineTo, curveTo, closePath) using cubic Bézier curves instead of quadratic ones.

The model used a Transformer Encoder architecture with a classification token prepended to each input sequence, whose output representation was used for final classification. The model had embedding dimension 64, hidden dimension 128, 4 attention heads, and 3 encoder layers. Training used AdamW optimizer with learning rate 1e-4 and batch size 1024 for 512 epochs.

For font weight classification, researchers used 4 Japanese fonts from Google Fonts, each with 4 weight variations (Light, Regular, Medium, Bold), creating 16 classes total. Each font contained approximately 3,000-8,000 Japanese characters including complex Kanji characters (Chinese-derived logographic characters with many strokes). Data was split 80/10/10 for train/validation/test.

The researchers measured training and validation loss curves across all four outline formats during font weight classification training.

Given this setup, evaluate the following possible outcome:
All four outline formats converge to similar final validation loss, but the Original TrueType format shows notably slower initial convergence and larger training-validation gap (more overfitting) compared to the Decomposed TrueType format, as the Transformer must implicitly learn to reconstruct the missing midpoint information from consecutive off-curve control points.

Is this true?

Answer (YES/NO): NO